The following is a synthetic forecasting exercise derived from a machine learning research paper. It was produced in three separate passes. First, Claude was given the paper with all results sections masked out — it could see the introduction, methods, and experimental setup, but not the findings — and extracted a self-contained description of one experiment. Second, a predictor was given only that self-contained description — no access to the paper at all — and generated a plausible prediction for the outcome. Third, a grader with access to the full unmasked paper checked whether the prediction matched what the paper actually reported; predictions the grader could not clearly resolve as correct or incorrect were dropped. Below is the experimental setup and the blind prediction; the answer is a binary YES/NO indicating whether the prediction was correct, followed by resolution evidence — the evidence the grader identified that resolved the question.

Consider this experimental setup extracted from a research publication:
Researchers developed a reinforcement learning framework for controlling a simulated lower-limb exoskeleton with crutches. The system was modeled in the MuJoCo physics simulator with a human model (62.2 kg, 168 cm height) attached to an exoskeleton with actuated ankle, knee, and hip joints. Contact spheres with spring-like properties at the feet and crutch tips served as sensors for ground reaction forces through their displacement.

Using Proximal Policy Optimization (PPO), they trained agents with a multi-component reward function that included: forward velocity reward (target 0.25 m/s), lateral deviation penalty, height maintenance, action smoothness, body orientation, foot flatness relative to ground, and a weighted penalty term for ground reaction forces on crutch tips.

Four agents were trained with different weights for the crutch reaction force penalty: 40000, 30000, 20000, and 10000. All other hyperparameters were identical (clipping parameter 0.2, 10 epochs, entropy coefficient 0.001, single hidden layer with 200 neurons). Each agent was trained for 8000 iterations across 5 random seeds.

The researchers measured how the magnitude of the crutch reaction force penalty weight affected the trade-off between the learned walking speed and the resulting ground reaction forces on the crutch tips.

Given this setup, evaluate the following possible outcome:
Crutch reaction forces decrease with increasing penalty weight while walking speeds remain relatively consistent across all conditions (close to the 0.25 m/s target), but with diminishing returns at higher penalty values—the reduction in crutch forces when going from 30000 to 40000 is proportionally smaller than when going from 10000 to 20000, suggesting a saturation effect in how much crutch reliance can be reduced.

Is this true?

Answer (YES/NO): NO